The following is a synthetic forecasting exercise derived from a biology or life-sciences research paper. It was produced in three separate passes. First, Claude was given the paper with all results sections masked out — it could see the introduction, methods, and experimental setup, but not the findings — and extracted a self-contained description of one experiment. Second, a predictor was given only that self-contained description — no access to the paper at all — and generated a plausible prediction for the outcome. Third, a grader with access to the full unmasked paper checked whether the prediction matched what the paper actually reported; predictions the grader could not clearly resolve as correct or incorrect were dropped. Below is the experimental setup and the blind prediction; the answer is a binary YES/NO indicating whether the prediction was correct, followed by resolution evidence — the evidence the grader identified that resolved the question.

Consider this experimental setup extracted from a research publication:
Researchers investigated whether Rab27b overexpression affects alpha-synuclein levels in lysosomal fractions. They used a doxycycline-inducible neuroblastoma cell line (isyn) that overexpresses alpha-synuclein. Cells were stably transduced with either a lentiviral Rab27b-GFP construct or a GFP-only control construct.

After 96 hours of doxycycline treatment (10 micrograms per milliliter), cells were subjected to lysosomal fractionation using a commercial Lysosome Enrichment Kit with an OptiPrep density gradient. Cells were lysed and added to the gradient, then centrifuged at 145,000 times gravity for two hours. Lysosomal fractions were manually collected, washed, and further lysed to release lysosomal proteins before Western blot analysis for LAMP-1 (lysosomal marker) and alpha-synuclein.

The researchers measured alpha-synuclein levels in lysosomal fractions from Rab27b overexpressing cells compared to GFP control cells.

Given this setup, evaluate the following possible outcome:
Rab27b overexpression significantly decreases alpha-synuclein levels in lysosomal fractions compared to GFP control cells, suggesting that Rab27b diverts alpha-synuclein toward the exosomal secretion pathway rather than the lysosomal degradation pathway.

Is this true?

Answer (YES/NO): NO